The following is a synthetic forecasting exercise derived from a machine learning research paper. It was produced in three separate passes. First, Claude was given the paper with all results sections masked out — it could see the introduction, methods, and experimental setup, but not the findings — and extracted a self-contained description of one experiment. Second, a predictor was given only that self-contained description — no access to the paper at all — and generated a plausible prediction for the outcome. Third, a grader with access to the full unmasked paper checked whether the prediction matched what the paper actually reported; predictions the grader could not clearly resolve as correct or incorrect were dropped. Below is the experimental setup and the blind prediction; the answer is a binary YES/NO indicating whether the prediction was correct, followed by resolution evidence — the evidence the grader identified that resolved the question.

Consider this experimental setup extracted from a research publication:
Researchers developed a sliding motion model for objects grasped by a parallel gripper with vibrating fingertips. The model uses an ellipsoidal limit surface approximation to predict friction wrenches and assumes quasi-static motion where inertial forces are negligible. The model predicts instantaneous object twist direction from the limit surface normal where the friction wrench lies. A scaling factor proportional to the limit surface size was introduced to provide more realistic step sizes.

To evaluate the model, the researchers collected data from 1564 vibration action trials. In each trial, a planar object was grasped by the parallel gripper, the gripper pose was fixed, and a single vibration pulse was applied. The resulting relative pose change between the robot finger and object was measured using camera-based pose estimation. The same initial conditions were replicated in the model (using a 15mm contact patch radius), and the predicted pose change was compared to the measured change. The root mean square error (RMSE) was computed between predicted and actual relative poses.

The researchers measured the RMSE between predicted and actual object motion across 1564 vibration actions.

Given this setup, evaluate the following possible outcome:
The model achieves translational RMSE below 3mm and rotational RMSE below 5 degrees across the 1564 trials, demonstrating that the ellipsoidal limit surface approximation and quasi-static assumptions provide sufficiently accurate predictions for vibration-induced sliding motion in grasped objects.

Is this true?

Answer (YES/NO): YES